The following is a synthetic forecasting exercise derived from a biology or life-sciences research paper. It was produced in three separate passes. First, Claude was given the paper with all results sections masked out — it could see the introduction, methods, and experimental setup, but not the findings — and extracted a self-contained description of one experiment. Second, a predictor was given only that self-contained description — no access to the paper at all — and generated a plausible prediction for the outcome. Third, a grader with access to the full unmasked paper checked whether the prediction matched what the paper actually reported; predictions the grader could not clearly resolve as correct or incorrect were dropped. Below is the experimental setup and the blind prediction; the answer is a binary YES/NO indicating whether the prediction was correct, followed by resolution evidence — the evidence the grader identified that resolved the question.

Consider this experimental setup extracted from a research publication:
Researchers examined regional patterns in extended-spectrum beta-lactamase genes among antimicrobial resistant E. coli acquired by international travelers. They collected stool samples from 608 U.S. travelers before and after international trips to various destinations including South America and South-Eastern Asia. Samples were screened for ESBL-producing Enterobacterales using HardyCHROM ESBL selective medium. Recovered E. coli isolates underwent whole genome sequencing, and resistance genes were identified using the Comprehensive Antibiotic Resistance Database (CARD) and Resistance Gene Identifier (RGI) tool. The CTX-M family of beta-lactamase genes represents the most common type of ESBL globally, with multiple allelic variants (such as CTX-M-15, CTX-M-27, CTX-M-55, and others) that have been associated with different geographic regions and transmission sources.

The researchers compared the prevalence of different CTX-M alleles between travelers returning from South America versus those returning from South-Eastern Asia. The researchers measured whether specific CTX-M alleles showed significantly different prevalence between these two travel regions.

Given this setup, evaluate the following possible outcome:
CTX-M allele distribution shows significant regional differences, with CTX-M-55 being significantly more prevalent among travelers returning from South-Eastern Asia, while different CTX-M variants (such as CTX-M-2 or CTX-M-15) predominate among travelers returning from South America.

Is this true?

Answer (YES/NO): NO